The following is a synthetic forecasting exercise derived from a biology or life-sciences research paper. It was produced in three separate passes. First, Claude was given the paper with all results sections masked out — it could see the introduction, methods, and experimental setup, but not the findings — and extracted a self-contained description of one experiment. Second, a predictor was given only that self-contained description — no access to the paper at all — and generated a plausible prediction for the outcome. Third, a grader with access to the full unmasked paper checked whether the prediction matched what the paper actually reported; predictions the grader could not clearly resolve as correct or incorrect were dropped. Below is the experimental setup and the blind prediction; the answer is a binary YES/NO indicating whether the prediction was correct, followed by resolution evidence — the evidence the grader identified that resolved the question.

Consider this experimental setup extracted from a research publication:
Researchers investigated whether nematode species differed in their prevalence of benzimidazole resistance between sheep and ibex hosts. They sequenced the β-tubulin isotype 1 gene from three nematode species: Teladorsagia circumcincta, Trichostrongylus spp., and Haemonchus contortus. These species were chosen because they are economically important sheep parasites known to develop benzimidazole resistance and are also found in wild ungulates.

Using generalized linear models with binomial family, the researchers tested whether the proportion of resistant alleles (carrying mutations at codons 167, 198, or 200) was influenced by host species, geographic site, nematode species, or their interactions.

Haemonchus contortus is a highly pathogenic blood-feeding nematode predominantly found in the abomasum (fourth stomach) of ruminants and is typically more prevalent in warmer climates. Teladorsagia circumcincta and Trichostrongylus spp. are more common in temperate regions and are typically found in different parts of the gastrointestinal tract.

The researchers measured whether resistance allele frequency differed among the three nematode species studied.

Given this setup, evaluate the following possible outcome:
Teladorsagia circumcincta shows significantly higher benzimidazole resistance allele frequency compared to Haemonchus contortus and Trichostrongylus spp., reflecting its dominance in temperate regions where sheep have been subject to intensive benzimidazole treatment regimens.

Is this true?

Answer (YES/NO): NO